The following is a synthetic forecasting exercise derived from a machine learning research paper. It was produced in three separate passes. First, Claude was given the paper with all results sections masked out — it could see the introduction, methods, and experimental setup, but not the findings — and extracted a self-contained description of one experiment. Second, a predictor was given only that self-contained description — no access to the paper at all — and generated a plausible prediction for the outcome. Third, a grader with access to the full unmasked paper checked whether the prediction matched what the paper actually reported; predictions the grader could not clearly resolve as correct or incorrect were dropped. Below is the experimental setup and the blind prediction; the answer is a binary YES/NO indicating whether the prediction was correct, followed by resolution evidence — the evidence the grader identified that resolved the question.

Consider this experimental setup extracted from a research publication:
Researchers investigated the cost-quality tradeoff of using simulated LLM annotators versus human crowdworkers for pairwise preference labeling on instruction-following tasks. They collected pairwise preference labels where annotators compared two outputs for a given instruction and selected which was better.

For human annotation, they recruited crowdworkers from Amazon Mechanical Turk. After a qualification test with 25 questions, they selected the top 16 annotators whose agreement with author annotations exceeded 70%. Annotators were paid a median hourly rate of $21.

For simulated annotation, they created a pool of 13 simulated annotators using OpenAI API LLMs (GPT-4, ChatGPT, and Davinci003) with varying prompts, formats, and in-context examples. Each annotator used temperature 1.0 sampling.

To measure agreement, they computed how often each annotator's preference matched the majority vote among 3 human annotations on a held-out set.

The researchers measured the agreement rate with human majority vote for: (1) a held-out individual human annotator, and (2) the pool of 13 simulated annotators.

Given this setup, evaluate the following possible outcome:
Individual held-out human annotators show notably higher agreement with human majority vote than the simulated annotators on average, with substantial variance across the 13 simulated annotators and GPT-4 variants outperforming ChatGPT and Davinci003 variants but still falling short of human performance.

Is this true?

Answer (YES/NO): NO